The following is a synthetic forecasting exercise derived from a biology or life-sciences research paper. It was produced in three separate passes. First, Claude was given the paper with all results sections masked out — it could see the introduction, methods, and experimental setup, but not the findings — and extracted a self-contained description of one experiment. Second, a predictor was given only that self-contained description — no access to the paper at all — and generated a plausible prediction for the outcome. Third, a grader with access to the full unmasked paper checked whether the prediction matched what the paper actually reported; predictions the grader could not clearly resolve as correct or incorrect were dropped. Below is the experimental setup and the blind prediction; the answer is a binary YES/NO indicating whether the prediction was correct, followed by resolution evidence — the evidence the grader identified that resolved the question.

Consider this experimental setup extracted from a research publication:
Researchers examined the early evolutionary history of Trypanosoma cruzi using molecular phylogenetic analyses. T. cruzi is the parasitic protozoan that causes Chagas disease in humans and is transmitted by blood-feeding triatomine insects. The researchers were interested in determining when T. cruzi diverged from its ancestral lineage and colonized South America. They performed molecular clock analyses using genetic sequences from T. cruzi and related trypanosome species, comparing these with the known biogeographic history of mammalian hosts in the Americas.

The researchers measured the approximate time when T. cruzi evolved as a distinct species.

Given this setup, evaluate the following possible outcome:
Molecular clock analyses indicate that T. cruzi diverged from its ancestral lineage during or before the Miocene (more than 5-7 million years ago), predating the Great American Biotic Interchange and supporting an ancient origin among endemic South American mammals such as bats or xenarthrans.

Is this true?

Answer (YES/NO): YES